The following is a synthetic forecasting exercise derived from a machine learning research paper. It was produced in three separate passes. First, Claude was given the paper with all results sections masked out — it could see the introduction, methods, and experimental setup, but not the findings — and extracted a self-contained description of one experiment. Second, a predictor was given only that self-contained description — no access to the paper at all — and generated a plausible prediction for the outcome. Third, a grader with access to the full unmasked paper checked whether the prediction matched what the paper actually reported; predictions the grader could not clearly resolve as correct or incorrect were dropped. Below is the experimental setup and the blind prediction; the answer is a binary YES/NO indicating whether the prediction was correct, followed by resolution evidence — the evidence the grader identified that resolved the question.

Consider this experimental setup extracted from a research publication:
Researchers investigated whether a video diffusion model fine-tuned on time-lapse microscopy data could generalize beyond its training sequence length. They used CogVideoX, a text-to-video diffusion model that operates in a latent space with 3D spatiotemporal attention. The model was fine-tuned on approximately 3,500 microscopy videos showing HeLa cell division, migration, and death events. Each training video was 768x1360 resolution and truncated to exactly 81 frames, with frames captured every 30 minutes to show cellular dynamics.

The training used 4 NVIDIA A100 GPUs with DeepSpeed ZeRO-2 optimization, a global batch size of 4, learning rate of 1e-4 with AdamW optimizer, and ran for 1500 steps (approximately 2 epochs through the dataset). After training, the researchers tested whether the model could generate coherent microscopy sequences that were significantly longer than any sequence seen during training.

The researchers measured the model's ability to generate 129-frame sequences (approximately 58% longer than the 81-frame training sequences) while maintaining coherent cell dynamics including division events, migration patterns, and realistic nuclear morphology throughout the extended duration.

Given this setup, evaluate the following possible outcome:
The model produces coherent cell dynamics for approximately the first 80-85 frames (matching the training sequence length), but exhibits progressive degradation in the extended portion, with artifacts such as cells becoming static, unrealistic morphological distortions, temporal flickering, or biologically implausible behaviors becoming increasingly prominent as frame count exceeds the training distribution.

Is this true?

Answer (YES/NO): NO